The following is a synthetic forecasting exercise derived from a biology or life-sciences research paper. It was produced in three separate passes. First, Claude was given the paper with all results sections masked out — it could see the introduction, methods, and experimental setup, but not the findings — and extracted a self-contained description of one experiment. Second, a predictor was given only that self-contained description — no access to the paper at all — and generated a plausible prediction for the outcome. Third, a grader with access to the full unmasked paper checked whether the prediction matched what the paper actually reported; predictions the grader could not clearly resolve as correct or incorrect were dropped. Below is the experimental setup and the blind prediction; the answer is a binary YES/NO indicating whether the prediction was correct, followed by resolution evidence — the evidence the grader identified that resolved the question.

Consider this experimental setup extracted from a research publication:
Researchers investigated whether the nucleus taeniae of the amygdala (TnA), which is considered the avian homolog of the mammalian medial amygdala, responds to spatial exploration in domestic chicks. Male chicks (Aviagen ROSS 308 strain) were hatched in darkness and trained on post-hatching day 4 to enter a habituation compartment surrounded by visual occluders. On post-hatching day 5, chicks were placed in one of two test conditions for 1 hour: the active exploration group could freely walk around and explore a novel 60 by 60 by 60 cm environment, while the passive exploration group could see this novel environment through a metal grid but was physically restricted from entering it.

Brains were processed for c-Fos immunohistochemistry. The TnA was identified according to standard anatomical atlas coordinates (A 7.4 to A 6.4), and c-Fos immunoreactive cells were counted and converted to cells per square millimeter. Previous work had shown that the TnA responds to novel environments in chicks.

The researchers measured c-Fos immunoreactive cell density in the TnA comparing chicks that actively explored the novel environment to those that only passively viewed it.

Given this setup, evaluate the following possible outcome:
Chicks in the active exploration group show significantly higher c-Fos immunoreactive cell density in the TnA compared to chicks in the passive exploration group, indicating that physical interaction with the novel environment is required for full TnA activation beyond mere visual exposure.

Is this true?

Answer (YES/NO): YES